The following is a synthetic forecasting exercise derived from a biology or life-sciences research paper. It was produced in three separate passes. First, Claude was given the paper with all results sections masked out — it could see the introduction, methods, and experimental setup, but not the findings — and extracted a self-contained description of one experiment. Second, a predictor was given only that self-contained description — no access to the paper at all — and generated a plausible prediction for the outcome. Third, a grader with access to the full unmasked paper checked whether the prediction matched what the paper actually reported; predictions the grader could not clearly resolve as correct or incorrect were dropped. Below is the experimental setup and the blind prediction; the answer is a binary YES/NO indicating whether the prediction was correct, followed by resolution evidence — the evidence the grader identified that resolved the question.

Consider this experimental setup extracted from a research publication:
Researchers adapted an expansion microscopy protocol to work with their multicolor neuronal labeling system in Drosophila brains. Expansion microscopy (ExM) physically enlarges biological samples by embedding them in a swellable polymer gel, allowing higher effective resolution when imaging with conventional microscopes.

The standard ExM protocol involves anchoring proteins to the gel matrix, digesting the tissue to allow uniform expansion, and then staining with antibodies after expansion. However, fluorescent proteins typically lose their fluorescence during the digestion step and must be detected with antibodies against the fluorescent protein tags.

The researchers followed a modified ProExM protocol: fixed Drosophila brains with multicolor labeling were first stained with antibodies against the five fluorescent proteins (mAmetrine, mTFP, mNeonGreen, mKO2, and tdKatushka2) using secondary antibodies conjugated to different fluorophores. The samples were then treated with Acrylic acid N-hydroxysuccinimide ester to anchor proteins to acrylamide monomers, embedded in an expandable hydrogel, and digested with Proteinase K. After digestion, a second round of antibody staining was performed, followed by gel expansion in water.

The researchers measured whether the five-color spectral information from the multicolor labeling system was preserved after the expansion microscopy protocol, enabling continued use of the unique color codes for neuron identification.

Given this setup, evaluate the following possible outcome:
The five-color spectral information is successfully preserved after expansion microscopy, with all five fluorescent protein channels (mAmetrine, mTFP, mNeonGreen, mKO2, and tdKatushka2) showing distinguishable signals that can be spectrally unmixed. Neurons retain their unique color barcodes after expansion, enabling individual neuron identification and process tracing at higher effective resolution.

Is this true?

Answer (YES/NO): YES